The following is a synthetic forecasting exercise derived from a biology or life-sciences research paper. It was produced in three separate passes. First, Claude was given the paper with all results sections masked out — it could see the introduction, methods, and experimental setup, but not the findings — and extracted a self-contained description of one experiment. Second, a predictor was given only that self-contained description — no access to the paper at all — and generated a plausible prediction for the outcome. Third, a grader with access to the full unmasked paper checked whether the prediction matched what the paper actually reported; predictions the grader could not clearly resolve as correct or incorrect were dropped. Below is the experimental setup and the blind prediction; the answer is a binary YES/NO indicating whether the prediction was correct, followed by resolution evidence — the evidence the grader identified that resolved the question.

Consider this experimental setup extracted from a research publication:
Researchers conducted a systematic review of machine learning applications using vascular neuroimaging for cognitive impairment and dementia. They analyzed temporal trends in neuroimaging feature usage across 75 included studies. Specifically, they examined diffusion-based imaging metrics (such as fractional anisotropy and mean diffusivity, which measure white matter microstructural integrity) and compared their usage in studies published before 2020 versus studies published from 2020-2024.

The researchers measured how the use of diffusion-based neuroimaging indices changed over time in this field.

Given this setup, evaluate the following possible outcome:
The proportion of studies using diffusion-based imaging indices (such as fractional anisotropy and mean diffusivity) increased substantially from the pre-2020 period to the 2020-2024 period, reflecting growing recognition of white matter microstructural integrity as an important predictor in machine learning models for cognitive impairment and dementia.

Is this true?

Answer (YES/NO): NO